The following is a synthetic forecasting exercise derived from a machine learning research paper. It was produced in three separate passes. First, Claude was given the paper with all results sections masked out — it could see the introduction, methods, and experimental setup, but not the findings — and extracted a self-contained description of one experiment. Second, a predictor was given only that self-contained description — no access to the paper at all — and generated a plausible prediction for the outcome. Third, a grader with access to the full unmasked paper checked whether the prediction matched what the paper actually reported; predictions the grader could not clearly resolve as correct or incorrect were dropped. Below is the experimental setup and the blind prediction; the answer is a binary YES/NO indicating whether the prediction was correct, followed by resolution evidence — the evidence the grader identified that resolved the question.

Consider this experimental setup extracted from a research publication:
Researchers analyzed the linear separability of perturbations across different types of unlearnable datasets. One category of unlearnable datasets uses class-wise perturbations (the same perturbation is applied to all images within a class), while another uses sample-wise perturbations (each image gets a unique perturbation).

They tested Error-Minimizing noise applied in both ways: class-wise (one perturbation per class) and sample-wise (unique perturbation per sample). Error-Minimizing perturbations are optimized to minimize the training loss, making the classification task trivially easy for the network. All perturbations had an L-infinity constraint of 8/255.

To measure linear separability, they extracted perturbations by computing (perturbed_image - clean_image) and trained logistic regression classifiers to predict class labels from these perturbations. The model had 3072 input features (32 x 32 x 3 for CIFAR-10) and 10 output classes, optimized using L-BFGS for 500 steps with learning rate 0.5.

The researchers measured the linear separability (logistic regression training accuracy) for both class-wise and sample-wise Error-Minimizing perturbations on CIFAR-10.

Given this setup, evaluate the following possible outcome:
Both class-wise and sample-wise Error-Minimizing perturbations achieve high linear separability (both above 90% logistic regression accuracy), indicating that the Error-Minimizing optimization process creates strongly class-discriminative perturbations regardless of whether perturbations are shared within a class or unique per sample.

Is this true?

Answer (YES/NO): YES